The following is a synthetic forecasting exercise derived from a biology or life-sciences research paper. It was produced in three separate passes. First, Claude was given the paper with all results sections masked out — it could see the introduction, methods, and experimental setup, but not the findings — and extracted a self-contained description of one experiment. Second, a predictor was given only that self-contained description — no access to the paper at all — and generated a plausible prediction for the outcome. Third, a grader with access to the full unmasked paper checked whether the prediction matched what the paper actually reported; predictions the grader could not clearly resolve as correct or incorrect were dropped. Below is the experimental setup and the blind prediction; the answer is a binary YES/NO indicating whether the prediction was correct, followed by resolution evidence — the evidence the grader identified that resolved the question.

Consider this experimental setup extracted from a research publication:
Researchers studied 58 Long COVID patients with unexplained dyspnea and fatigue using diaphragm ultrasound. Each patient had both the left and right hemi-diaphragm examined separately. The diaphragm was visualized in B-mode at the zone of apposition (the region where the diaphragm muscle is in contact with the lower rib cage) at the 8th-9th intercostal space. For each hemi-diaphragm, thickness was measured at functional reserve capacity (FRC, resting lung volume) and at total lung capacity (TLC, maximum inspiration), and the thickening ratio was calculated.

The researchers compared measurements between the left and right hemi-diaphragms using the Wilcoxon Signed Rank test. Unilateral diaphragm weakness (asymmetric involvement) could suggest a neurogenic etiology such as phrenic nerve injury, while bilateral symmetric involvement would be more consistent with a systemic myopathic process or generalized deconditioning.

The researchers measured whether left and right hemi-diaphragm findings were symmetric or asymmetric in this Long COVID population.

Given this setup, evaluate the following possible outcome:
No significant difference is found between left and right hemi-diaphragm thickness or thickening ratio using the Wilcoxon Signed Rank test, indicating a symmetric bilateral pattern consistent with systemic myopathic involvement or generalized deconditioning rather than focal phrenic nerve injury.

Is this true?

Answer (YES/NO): YES